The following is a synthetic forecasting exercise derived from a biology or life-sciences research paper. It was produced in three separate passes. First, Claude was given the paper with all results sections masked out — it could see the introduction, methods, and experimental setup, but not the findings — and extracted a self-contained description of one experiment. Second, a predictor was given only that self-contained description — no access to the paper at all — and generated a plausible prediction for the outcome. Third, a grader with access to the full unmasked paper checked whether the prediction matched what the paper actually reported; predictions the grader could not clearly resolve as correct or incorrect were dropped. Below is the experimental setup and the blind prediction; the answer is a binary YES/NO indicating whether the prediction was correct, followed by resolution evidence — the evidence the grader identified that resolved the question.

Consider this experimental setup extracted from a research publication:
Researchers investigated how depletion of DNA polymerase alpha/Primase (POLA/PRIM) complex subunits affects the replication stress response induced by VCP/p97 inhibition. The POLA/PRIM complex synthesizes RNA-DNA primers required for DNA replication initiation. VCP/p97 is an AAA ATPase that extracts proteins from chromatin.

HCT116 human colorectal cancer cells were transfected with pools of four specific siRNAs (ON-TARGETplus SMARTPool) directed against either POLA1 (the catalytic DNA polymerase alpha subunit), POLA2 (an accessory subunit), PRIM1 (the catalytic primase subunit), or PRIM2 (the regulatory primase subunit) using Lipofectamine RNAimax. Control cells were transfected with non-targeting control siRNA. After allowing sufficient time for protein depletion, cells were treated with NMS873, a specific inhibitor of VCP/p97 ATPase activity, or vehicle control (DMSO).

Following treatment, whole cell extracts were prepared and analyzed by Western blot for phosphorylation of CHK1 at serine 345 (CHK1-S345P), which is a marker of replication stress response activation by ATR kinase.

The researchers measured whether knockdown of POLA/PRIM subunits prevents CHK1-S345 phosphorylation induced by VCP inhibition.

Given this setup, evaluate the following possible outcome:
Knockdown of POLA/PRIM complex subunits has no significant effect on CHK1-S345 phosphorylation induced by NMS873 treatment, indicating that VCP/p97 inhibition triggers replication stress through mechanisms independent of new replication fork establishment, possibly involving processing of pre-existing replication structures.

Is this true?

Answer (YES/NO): NO